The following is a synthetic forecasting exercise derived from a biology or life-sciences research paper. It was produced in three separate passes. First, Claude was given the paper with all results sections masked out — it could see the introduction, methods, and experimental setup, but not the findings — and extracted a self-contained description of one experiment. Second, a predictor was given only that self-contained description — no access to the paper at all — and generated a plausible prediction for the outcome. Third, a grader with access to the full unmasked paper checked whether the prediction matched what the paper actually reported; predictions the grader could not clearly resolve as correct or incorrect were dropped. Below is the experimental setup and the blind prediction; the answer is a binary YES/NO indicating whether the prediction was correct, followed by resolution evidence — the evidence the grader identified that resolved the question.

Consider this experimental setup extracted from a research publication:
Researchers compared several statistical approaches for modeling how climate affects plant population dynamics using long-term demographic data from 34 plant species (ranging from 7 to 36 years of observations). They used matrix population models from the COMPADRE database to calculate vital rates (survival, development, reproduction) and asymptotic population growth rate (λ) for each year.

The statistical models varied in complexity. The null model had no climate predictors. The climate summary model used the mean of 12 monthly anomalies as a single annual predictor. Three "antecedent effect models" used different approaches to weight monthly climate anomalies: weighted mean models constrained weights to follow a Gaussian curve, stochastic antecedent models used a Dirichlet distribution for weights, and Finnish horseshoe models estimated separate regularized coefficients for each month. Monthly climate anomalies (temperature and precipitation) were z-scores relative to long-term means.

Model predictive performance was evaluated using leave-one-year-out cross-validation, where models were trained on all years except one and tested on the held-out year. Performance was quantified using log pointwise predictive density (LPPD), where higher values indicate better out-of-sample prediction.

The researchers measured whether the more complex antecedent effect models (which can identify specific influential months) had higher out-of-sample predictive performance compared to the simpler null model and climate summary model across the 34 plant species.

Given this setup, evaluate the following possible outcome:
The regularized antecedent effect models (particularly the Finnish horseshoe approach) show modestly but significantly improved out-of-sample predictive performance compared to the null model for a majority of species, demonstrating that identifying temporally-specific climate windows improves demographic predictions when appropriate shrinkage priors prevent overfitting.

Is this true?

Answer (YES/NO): NO